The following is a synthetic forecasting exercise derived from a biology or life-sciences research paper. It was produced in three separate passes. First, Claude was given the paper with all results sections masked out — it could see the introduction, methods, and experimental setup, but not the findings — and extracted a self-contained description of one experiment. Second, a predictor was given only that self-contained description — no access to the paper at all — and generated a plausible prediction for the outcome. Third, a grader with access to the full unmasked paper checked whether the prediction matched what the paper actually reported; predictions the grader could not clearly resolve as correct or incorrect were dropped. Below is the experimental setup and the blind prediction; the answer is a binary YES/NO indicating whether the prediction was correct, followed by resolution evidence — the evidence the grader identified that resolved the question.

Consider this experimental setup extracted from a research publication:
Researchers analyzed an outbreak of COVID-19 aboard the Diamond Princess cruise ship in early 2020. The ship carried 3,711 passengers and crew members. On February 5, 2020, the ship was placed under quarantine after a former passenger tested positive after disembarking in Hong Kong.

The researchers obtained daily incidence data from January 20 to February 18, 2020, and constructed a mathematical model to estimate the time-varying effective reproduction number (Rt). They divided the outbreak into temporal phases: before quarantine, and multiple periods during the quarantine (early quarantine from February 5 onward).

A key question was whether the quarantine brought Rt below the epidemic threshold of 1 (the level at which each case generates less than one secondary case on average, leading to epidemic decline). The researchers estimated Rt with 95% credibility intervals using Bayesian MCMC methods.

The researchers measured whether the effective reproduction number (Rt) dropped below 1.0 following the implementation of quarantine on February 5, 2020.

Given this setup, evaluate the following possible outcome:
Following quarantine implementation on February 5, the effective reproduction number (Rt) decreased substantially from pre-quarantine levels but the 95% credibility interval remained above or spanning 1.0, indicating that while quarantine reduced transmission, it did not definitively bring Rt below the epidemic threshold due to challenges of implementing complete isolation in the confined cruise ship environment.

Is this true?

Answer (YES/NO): YES